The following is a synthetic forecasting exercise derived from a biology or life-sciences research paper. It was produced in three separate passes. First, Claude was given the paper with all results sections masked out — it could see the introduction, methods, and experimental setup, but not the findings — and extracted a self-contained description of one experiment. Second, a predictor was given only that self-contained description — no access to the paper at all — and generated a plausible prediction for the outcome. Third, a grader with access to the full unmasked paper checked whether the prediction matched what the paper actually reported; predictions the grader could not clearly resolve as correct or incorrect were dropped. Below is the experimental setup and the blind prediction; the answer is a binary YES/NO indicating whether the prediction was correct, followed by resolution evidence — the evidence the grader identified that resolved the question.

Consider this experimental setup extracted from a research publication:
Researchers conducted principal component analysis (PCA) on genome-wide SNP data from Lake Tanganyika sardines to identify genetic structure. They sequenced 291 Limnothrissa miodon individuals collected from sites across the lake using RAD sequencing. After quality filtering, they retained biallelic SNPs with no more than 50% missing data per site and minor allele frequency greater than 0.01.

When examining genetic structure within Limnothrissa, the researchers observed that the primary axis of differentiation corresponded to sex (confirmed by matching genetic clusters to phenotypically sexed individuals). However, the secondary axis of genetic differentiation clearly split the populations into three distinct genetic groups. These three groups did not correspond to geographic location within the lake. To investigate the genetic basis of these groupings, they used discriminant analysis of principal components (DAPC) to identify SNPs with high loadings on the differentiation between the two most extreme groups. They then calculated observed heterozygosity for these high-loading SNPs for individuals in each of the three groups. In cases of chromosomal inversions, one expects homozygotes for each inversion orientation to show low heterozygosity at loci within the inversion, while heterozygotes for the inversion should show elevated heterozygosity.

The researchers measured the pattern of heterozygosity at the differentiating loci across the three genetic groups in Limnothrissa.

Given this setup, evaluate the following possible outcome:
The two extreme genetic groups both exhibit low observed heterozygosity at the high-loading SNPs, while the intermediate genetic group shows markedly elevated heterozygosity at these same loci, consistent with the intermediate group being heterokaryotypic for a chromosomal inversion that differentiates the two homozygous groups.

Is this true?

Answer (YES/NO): YES